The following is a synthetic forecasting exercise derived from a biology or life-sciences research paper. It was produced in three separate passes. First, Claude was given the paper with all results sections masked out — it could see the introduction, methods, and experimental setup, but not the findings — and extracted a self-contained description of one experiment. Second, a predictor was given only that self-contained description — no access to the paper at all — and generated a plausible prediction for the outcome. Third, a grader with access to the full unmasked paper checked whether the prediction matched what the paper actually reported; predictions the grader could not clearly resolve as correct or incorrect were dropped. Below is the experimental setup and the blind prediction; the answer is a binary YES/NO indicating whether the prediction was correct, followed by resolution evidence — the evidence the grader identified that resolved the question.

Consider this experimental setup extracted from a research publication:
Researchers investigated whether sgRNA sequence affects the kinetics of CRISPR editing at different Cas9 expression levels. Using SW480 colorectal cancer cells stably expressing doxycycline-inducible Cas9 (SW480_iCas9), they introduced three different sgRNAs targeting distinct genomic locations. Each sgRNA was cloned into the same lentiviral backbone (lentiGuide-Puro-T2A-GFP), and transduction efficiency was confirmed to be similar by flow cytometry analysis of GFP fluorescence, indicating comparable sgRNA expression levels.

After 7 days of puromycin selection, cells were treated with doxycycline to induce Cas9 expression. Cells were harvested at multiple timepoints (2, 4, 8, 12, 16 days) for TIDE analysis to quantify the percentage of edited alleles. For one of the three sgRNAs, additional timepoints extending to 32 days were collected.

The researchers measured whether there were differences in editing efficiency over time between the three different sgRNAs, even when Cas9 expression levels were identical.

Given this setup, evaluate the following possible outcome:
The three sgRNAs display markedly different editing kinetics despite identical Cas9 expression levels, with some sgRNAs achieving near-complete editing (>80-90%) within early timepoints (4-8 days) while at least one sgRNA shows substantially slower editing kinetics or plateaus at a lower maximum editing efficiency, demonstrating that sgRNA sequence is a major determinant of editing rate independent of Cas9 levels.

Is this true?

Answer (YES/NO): NO